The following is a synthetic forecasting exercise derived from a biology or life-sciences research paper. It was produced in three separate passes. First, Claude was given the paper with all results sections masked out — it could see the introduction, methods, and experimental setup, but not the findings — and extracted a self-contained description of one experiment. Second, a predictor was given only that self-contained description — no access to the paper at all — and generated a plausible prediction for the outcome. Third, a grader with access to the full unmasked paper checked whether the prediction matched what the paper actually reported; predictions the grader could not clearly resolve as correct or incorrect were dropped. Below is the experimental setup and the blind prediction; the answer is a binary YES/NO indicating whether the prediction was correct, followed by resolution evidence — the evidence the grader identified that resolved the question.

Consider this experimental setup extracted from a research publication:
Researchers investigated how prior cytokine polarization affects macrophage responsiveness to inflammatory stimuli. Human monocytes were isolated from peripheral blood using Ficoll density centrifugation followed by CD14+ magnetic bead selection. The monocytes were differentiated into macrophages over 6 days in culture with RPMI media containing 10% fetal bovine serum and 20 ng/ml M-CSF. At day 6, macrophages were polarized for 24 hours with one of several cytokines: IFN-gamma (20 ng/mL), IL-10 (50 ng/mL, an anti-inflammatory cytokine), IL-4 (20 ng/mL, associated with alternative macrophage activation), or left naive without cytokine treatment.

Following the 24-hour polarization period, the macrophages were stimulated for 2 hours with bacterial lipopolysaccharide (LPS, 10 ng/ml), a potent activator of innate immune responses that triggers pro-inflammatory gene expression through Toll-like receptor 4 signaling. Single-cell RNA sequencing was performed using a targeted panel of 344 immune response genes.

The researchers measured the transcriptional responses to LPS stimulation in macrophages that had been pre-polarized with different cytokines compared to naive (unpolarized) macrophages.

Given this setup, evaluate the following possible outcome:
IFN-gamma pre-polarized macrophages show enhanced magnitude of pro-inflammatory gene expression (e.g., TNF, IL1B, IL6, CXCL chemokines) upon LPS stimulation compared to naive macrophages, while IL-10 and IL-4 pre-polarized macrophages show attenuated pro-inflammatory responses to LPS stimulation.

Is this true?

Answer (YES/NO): NO